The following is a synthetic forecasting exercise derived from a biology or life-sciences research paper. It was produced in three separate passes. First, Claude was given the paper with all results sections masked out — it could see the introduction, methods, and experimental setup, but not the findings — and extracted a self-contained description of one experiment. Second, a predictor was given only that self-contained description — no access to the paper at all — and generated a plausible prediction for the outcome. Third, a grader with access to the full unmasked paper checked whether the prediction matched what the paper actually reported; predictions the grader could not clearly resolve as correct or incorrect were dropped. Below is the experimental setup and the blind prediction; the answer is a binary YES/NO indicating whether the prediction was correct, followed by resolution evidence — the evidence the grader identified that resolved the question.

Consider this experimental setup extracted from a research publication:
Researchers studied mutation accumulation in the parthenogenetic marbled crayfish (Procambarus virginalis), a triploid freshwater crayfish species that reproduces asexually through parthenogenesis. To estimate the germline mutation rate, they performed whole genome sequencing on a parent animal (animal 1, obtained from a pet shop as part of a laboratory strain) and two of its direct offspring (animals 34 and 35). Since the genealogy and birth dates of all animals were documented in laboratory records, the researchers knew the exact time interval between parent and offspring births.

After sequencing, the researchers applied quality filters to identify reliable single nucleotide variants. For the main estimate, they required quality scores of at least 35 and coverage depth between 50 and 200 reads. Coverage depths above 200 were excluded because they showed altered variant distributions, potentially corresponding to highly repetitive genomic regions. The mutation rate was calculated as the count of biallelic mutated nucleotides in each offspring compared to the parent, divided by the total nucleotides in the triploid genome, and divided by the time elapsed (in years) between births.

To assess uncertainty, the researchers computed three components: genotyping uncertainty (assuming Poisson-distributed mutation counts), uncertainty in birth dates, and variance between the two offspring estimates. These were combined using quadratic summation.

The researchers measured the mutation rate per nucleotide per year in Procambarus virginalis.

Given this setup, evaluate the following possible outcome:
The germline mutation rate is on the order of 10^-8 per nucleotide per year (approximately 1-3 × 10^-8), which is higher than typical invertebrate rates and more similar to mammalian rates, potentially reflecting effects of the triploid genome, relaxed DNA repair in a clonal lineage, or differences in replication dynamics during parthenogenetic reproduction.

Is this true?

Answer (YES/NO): NO